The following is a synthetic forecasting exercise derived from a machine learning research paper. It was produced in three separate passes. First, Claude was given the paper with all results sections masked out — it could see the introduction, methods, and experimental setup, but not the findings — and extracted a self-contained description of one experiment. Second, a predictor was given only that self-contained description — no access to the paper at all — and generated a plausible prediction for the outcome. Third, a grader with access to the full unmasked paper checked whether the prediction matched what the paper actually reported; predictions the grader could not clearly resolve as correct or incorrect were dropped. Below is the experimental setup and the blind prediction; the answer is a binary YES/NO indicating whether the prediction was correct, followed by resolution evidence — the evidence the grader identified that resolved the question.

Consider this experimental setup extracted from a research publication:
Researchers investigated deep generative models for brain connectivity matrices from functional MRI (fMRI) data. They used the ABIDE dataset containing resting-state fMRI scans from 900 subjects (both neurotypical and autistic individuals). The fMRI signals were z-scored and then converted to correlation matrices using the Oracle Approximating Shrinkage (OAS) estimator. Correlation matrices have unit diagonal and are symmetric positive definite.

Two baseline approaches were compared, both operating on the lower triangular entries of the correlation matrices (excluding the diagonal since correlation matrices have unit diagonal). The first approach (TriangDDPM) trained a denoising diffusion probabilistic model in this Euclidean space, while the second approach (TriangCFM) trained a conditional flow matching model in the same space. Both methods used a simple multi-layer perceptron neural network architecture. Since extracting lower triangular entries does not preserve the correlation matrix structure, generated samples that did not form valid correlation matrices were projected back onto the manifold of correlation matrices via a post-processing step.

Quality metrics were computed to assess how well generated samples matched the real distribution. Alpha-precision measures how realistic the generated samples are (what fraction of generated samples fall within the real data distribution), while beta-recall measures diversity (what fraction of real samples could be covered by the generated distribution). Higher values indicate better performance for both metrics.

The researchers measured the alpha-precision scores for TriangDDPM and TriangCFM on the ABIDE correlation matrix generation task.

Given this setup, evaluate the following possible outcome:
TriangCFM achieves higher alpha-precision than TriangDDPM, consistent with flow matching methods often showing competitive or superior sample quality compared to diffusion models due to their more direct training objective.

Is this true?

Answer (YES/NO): YES